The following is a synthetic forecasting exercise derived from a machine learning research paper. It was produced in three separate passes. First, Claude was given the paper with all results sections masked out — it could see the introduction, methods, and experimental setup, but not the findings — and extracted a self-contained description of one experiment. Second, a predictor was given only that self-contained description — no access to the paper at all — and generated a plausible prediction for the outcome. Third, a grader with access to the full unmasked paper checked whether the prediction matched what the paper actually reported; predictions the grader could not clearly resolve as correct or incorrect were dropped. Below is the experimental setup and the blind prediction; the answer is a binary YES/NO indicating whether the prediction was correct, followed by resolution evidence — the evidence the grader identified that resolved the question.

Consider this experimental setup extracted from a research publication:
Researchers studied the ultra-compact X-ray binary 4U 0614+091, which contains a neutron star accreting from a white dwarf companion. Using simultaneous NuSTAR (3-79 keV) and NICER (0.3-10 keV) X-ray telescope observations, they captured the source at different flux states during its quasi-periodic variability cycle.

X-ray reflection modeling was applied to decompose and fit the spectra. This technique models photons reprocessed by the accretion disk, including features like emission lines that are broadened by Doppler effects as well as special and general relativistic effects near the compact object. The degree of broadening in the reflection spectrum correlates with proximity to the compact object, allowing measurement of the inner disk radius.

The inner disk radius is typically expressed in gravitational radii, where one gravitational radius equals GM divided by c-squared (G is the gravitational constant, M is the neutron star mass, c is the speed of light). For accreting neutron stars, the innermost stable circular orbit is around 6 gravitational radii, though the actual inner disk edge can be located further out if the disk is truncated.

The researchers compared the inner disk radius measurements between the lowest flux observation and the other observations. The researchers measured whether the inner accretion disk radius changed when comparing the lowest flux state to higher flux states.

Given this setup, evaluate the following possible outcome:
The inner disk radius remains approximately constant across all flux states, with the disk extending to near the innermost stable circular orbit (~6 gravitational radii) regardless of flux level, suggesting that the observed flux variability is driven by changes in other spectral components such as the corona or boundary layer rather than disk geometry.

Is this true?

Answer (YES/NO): NO